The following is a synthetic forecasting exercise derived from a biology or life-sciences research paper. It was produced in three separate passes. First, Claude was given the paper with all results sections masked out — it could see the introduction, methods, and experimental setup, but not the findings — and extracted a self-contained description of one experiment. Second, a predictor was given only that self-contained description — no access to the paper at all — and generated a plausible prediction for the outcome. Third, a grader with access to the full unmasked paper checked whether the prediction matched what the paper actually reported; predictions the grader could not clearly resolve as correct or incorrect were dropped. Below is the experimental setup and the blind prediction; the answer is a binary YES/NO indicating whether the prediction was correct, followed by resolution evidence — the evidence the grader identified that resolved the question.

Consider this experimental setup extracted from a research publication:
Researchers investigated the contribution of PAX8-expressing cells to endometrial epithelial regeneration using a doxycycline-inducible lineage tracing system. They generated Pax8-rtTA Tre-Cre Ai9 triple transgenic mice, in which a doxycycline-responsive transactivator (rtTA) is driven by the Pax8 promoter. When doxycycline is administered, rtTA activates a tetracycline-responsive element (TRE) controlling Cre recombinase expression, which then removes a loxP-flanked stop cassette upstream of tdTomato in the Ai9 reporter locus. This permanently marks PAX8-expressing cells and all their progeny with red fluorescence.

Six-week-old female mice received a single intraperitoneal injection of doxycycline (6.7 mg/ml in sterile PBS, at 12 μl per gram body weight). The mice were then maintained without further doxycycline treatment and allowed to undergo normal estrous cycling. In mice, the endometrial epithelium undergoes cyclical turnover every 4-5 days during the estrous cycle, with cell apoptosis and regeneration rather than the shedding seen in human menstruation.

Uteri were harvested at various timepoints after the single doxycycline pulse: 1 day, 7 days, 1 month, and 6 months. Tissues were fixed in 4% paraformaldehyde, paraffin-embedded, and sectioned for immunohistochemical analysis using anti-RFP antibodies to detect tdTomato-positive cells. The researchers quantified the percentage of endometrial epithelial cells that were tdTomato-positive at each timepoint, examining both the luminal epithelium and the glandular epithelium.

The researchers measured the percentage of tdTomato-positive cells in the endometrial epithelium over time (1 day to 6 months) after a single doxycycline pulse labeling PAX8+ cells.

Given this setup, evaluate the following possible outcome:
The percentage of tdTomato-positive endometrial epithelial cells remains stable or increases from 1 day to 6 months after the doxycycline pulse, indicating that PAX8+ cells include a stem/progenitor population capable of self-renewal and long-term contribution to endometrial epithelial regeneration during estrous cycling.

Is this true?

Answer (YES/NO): YES